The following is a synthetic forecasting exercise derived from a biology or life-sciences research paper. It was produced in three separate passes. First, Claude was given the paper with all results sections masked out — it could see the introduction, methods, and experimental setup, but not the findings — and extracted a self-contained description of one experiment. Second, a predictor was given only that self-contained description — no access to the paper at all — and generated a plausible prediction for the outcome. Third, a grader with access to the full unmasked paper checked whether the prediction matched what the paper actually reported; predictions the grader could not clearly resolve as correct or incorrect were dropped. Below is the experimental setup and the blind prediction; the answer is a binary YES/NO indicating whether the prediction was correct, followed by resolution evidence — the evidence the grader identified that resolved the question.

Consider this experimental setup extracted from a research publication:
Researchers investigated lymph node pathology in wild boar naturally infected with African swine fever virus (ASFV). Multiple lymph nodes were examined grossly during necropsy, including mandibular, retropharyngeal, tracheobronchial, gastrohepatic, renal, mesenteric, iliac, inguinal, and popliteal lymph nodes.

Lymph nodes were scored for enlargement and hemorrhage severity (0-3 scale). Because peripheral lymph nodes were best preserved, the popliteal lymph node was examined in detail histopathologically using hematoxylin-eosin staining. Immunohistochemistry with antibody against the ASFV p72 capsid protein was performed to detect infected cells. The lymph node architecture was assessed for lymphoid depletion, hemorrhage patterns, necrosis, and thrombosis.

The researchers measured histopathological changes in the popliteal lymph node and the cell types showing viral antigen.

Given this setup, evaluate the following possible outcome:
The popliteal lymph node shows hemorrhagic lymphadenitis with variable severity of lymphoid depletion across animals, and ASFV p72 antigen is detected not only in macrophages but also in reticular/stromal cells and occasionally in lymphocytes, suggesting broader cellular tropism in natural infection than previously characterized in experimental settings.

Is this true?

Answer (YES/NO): NO